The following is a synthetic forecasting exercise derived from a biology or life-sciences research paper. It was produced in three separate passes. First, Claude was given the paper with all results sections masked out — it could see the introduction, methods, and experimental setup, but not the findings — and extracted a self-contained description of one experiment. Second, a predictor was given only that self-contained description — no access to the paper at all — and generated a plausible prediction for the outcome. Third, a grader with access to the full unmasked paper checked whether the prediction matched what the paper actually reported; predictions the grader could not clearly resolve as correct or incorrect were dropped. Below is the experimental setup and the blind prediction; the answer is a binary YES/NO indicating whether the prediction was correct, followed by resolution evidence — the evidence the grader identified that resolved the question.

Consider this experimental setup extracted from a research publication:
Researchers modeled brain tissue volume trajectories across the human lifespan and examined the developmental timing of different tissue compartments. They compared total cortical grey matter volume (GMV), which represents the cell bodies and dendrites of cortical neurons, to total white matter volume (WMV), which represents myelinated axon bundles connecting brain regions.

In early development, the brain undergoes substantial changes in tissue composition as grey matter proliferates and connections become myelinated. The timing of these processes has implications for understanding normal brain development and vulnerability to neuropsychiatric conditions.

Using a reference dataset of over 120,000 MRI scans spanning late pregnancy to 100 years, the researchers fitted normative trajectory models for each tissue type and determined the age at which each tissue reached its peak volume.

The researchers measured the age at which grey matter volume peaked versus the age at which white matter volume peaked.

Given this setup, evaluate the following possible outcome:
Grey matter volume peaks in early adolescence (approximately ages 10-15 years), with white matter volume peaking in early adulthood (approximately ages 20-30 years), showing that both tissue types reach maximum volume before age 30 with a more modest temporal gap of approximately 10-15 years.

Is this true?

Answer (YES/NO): NO